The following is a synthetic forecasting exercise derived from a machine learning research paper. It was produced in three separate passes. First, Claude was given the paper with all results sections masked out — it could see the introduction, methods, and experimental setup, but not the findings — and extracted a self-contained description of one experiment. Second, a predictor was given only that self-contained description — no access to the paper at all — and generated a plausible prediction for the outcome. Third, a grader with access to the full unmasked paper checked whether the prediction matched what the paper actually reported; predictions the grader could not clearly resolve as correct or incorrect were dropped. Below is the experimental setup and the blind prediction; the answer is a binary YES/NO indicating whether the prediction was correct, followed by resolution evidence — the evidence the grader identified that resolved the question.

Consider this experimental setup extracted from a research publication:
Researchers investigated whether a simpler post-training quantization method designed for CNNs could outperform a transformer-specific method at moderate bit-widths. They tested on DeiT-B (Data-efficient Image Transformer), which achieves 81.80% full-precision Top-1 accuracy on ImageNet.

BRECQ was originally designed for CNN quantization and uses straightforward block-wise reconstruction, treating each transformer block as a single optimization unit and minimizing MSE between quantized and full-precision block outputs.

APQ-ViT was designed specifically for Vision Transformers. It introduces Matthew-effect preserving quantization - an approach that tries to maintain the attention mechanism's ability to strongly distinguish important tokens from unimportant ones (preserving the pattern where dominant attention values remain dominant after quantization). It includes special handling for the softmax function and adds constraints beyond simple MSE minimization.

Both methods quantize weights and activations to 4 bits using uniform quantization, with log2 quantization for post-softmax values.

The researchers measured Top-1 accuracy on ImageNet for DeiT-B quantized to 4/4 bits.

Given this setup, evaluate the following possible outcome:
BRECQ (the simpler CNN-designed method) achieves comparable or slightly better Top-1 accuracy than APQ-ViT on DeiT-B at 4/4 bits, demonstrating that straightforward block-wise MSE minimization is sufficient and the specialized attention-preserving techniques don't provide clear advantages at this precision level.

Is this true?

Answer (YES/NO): NO